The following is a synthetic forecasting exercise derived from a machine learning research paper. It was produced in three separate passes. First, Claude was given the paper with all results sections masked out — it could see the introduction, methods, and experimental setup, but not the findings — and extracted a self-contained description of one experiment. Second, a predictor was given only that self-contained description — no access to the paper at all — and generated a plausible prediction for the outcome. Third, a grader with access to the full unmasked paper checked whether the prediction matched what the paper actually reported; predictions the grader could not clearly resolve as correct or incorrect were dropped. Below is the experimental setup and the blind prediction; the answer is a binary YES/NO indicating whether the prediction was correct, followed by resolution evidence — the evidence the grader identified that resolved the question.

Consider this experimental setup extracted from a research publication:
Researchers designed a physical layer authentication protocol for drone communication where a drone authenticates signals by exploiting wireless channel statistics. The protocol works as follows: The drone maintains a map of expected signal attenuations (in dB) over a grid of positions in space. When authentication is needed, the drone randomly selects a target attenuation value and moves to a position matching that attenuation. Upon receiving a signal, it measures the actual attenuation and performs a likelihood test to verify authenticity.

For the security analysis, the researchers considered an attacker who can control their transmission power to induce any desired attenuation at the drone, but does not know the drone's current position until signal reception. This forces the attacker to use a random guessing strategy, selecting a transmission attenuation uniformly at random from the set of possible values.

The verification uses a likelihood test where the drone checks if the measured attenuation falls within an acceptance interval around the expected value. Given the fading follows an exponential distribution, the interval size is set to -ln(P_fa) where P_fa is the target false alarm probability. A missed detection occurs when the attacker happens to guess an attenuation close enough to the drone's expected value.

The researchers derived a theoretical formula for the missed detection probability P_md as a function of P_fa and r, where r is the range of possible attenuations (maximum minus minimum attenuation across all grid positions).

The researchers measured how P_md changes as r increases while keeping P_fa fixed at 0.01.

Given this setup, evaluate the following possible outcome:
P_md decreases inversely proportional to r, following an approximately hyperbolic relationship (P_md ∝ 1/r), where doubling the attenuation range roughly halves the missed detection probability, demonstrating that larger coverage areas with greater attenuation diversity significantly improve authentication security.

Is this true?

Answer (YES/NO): YES